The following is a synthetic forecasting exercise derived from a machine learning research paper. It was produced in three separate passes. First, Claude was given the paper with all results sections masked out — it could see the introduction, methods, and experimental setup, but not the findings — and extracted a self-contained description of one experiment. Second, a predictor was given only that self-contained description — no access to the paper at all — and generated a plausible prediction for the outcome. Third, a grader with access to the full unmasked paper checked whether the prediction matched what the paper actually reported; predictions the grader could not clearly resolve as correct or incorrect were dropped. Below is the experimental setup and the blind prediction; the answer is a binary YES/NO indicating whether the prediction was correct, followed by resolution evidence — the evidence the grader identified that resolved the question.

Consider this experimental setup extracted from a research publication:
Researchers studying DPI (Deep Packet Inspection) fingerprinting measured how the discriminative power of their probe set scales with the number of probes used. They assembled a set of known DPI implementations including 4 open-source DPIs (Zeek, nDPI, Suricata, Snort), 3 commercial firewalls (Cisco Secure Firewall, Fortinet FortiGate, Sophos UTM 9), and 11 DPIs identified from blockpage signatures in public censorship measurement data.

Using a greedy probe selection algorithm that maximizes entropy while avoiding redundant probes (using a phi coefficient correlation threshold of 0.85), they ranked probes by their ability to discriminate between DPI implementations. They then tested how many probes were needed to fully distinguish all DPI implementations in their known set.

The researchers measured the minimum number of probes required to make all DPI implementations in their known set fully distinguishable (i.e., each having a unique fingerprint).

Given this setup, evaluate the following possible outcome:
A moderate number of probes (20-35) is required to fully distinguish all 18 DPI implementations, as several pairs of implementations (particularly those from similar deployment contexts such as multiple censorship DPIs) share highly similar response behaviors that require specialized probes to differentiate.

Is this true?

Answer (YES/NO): NO